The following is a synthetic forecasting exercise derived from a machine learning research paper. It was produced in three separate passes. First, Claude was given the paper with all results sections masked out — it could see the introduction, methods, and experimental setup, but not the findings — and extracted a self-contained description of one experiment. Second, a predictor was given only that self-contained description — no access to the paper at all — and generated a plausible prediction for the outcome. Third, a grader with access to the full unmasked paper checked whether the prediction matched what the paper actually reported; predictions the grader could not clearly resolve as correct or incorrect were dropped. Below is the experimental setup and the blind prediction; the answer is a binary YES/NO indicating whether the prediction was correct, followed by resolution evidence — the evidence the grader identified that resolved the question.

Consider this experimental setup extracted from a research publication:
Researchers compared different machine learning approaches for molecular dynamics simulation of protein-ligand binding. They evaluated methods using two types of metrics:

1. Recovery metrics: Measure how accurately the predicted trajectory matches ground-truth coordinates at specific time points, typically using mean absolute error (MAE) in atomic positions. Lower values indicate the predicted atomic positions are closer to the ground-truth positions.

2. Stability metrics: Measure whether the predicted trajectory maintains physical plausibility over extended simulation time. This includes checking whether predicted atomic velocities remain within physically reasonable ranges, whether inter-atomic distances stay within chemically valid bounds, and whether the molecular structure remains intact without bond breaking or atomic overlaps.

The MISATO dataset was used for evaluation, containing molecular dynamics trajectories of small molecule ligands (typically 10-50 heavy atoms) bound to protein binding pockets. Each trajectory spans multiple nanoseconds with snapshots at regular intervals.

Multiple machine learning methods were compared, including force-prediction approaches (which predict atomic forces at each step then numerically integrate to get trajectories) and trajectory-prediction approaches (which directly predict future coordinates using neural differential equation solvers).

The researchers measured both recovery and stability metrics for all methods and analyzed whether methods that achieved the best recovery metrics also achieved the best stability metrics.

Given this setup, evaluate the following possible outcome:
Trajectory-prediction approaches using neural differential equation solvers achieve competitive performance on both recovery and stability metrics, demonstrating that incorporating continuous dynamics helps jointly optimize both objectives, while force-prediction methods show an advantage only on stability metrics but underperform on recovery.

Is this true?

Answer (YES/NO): NO